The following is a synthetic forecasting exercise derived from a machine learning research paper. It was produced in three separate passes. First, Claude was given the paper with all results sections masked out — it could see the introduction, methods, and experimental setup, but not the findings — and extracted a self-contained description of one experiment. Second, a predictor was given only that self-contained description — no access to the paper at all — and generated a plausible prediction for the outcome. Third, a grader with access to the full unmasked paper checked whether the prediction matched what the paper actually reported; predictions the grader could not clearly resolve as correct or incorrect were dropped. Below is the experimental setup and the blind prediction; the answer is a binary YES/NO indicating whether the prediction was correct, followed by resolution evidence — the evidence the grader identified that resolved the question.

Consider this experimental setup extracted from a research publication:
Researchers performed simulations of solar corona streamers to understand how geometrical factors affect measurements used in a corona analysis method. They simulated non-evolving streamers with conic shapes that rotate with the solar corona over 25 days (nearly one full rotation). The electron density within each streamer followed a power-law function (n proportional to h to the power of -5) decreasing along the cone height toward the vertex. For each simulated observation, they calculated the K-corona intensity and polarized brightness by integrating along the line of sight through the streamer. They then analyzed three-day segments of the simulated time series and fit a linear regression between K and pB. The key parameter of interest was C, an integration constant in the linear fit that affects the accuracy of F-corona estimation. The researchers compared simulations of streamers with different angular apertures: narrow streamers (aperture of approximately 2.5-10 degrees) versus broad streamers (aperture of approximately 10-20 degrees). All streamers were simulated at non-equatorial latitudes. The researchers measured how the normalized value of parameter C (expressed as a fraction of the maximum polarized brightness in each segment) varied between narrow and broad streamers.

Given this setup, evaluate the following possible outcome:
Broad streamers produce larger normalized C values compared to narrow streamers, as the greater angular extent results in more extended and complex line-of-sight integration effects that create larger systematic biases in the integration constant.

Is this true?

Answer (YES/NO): YES